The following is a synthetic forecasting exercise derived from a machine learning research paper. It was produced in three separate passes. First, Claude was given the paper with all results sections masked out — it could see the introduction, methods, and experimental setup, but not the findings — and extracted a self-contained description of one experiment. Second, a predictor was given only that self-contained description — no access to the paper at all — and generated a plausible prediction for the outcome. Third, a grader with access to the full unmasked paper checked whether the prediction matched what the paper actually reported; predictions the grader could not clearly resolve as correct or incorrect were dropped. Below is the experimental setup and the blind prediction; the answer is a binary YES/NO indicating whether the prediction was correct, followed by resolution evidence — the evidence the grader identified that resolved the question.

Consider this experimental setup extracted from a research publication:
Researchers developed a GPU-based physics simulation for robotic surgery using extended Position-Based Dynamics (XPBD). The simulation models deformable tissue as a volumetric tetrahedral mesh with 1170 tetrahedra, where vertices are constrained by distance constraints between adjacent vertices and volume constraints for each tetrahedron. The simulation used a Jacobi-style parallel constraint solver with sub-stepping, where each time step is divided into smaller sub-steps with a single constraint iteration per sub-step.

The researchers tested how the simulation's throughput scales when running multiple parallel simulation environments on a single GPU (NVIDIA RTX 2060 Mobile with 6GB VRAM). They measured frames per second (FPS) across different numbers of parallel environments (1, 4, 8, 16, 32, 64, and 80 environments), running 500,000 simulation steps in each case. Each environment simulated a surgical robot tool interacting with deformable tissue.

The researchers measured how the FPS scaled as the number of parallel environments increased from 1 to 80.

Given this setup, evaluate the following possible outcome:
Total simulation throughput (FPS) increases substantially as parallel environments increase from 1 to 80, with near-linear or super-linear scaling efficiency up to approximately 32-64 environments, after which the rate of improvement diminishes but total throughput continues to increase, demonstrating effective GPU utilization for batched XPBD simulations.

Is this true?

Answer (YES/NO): NO